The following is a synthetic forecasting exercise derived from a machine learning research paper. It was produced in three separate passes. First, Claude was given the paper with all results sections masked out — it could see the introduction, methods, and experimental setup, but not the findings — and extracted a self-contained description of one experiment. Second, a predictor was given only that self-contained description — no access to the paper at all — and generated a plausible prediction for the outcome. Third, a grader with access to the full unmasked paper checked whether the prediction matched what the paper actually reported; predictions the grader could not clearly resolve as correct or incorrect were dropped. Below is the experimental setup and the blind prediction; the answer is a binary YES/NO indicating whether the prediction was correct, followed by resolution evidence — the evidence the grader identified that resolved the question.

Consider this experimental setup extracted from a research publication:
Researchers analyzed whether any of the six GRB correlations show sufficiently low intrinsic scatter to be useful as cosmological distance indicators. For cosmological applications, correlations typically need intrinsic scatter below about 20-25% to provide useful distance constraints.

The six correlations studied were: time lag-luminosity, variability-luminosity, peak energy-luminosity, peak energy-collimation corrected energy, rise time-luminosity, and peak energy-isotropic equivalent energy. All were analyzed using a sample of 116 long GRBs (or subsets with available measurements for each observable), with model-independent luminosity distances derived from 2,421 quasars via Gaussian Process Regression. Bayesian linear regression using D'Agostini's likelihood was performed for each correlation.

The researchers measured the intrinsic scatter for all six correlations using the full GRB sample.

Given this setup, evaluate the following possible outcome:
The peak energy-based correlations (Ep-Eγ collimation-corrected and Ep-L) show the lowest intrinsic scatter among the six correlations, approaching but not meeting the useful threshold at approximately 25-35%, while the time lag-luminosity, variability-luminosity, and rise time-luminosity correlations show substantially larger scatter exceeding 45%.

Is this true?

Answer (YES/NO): NO